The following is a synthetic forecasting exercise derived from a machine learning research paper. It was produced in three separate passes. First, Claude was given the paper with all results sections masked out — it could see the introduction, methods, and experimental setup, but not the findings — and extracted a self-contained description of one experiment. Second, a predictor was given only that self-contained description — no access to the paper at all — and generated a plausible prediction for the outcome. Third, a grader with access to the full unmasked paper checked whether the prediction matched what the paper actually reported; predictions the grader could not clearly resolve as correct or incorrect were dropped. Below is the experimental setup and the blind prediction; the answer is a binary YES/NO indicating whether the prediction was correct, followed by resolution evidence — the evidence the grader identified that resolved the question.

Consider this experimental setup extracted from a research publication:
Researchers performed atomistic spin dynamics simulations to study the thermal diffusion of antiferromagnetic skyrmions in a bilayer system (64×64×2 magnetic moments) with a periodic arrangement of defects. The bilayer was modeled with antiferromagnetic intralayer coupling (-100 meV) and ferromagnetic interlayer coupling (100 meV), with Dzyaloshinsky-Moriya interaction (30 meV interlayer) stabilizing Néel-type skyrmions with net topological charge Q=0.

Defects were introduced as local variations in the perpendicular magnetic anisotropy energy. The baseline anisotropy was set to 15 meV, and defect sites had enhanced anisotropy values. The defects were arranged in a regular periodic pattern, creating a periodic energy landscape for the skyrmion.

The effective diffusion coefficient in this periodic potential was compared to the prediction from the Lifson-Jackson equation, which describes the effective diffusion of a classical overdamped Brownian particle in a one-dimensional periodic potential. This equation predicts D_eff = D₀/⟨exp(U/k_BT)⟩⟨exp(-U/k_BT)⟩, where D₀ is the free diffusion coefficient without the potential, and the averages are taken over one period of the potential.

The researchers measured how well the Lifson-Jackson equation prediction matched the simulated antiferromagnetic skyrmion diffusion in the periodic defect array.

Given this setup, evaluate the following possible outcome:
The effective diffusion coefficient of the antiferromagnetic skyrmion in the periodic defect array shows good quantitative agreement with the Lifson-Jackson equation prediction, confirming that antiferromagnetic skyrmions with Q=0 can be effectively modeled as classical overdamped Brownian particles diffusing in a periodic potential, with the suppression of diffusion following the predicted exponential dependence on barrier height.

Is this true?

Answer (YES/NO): YES